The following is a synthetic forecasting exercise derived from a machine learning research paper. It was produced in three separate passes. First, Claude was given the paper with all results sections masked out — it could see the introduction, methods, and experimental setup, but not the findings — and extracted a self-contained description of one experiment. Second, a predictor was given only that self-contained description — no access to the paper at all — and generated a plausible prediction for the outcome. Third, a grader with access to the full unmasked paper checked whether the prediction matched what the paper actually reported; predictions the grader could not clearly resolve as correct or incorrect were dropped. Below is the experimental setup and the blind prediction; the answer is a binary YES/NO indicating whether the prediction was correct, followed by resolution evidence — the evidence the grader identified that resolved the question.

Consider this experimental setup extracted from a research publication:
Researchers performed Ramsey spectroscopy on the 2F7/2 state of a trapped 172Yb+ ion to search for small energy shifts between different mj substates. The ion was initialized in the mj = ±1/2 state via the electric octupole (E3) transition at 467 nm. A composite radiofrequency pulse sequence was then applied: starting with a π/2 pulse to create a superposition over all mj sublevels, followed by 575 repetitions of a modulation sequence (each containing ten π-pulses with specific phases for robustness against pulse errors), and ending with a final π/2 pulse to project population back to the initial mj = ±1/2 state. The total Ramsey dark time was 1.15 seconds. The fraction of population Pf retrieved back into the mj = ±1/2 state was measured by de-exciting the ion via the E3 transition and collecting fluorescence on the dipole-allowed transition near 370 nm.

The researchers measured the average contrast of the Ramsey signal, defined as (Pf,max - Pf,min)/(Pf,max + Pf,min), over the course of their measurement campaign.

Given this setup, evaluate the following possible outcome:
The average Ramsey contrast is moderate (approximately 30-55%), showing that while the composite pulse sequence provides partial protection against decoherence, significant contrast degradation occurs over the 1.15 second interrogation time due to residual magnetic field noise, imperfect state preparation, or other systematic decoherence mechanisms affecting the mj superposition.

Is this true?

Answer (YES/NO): NO